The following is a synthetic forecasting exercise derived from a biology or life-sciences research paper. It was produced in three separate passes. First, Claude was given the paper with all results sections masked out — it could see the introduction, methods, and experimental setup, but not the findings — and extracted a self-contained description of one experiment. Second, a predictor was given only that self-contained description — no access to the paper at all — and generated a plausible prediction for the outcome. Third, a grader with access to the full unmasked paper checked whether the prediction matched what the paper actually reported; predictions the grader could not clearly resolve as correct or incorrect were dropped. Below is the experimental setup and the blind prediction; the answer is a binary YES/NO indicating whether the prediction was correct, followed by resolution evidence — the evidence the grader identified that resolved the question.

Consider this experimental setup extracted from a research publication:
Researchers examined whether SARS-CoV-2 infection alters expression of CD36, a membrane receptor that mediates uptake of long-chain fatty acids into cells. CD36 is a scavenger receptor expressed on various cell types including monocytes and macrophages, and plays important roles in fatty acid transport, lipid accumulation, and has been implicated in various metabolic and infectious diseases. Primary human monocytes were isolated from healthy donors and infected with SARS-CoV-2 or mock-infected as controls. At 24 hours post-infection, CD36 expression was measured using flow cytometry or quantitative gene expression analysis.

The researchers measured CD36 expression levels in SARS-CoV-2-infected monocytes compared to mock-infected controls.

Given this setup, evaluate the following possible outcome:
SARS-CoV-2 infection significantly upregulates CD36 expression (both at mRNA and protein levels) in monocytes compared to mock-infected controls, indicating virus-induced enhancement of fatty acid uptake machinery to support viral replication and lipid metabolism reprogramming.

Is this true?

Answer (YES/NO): NO